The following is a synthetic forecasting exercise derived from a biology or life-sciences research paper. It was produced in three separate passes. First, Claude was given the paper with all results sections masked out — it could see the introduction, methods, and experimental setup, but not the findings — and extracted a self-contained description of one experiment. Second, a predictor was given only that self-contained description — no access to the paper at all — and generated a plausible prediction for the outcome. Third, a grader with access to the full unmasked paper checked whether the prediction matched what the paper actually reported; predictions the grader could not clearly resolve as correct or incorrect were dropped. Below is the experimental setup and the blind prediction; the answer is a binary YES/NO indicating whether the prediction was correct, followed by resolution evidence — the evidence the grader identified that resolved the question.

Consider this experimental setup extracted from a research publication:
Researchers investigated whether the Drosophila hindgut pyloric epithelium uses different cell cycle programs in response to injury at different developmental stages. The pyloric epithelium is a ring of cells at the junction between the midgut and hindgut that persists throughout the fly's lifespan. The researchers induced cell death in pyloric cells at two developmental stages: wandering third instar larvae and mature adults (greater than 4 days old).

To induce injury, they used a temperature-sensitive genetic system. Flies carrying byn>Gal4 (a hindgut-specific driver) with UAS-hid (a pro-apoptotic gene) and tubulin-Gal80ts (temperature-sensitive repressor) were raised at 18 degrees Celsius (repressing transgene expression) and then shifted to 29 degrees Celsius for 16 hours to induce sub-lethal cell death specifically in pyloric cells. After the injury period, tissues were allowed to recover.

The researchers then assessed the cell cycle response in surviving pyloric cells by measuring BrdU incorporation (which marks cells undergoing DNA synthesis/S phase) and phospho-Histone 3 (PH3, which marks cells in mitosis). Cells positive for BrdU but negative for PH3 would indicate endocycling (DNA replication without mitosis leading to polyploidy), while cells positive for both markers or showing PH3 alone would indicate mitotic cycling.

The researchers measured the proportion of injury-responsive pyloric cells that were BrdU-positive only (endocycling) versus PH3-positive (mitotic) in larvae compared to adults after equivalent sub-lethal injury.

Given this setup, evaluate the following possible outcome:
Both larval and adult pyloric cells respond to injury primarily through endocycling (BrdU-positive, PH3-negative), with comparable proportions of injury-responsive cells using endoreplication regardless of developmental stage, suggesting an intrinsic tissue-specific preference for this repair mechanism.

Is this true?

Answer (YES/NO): NO